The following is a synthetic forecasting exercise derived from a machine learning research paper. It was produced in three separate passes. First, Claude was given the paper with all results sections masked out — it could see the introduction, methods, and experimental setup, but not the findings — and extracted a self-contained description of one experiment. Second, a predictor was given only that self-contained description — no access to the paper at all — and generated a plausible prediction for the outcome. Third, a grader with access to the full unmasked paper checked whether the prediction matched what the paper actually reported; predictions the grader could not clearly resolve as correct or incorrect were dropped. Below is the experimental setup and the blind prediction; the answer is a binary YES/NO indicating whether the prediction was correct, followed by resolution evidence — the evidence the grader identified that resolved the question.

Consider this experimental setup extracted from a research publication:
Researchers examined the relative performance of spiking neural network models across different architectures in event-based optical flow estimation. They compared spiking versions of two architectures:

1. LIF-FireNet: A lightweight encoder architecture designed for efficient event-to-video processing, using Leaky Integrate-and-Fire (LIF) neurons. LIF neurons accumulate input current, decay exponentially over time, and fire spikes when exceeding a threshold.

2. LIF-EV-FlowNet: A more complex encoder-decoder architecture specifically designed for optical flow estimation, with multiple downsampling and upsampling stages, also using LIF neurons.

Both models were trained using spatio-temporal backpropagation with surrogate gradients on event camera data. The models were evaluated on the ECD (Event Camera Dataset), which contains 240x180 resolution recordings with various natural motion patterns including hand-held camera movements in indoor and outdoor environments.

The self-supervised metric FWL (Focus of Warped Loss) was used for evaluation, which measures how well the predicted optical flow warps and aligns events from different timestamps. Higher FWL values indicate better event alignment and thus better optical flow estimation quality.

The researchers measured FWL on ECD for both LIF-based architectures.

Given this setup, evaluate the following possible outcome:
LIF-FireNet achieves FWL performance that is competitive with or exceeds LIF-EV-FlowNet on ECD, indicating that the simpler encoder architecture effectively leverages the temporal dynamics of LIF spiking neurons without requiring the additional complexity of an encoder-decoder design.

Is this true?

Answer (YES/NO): YES